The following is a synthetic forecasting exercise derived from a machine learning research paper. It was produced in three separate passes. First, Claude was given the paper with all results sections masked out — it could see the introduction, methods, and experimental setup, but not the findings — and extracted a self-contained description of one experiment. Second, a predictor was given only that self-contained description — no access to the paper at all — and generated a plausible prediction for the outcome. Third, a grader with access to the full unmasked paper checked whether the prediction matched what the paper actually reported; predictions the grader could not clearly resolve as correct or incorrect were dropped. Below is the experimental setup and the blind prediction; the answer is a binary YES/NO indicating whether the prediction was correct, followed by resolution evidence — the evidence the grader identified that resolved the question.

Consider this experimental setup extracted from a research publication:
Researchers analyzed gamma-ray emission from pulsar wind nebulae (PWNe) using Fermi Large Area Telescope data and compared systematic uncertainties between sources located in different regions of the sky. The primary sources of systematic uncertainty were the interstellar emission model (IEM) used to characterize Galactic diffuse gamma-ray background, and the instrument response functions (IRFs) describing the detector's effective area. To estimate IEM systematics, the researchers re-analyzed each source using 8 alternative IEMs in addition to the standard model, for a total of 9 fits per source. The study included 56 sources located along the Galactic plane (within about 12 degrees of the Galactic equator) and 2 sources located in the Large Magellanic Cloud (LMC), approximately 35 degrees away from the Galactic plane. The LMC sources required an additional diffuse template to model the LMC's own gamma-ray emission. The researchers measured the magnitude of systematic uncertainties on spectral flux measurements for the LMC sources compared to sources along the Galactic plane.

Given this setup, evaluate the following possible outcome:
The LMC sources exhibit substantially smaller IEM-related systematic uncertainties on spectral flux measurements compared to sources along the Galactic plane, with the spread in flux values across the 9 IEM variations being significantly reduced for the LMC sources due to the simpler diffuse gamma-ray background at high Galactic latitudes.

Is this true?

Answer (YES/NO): YES